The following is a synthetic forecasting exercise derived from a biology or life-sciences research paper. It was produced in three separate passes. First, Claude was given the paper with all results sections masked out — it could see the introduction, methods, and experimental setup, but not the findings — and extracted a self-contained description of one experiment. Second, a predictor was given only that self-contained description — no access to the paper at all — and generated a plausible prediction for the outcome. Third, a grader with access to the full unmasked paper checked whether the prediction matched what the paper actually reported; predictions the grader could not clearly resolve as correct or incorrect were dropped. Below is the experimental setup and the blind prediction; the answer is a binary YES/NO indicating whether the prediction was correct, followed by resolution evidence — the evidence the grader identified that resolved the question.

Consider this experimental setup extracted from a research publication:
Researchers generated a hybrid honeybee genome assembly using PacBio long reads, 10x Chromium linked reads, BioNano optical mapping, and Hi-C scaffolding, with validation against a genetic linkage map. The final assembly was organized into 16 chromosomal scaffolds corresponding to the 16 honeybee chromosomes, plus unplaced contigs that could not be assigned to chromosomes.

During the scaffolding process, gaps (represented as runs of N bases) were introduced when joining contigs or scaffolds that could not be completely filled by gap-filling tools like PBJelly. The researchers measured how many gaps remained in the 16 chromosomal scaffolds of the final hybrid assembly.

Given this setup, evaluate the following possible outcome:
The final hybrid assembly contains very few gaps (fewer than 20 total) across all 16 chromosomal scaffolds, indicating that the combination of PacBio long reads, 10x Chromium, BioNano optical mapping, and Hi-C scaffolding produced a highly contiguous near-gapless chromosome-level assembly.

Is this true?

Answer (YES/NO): NO